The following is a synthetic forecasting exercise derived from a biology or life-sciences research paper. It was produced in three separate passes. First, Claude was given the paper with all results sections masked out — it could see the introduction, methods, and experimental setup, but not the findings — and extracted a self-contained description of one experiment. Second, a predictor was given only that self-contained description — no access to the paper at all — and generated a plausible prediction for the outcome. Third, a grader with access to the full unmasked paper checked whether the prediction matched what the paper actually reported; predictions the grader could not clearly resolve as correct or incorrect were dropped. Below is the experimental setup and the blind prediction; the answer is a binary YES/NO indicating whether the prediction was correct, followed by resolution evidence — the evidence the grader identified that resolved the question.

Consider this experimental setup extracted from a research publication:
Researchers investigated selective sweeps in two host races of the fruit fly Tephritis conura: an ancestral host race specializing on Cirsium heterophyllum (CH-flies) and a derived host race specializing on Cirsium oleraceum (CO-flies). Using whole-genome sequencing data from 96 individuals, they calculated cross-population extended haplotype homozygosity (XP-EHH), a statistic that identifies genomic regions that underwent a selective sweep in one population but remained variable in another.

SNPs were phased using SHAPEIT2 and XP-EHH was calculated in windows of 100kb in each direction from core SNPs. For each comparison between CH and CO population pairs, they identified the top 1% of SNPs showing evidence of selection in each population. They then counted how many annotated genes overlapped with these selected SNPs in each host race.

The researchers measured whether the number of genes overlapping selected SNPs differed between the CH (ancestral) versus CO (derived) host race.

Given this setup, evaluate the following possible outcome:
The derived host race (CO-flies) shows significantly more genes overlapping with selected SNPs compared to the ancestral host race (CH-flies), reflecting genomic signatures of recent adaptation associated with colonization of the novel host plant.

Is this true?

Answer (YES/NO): NO